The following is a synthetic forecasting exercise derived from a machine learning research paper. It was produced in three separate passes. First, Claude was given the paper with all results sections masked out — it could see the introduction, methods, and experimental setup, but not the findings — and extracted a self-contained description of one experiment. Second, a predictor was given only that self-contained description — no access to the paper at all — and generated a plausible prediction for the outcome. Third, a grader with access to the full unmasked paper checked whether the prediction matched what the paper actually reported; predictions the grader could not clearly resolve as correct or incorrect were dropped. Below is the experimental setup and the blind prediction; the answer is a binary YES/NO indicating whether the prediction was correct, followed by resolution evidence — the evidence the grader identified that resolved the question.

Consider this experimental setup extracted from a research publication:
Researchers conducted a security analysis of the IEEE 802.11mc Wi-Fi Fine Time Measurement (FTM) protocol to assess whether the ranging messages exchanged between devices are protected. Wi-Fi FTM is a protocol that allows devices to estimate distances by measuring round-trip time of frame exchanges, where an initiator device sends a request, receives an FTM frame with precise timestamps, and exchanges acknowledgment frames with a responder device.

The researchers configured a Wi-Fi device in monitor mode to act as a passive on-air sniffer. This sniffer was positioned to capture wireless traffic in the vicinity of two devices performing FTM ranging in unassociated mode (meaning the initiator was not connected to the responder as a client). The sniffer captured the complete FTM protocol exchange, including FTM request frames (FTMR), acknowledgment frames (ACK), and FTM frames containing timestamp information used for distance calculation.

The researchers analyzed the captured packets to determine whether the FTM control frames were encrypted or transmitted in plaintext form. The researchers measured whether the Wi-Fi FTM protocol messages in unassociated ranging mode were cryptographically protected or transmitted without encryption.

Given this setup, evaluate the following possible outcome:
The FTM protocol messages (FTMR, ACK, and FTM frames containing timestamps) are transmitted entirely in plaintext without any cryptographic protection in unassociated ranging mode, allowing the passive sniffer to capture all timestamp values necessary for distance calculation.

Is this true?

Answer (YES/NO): YES